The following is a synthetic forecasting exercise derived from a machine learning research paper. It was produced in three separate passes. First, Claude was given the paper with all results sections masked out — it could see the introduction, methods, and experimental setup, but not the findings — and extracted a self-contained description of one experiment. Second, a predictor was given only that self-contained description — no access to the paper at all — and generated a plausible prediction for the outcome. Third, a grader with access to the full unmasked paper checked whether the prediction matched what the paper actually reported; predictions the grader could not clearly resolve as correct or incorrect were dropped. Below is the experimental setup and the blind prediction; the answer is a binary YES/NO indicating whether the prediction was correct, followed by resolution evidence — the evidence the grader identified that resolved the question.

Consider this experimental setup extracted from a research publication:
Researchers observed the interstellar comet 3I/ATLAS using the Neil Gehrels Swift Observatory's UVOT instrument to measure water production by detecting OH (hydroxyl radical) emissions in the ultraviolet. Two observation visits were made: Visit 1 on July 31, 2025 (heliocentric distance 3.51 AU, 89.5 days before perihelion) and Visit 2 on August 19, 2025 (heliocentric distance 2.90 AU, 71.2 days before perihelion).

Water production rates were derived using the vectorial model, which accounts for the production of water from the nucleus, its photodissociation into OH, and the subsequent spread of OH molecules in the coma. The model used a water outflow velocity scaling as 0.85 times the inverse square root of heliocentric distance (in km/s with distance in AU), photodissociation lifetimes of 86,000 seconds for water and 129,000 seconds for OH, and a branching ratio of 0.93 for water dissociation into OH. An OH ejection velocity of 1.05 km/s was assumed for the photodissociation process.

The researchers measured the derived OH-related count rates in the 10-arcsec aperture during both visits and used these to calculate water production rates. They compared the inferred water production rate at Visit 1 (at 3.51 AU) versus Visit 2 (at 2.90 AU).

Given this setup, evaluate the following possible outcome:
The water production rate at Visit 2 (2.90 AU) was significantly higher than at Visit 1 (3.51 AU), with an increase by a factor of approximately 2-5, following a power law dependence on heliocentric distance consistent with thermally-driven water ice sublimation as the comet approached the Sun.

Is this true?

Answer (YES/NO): NO